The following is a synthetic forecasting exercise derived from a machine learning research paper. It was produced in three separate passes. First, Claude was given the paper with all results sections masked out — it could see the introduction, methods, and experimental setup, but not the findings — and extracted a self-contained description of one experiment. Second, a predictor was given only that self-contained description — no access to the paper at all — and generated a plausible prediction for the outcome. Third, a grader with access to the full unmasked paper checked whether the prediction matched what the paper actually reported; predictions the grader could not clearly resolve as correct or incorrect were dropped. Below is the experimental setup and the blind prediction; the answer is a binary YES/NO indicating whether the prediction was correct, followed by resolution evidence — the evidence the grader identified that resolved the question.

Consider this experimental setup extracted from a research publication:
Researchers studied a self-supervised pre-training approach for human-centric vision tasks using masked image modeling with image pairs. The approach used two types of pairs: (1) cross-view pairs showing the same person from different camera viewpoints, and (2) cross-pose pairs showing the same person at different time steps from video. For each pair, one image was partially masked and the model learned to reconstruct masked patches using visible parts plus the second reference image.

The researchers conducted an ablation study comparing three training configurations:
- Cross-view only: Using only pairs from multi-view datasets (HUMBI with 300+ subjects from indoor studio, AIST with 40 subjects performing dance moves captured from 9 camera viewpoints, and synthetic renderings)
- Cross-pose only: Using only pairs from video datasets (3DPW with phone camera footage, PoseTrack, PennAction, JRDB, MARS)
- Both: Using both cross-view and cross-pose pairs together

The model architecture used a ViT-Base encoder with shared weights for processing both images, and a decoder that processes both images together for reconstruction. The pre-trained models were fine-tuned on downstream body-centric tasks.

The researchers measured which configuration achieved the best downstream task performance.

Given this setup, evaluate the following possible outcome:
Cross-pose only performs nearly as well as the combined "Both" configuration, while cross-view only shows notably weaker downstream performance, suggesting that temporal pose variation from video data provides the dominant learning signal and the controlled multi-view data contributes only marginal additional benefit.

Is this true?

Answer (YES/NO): NO